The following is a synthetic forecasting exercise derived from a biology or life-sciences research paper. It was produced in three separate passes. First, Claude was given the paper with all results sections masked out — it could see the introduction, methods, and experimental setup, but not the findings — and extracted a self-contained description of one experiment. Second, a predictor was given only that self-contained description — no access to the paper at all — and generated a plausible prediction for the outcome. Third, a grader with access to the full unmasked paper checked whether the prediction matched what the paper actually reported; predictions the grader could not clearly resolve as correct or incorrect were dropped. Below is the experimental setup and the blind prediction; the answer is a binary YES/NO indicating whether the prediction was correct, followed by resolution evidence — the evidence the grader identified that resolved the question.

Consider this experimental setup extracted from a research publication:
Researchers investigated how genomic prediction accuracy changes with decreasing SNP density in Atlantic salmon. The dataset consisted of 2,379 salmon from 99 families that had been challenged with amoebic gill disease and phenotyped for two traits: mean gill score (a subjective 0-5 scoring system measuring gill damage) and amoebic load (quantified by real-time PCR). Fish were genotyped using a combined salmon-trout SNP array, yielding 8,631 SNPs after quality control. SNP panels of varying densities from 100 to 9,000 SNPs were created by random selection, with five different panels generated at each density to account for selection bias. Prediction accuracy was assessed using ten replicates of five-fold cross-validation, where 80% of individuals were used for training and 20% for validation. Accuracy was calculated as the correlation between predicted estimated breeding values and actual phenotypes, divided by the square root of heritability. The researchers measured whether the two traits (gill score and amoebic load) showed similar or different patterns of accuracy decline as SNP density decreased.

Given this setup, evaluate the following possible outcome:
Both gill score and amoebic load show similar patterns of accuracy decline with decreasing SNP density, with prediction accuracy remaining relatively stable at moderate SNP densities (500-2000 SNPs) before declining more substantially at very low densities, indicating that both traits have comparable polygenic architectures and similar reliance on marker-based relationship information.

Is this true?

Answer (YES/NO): YES